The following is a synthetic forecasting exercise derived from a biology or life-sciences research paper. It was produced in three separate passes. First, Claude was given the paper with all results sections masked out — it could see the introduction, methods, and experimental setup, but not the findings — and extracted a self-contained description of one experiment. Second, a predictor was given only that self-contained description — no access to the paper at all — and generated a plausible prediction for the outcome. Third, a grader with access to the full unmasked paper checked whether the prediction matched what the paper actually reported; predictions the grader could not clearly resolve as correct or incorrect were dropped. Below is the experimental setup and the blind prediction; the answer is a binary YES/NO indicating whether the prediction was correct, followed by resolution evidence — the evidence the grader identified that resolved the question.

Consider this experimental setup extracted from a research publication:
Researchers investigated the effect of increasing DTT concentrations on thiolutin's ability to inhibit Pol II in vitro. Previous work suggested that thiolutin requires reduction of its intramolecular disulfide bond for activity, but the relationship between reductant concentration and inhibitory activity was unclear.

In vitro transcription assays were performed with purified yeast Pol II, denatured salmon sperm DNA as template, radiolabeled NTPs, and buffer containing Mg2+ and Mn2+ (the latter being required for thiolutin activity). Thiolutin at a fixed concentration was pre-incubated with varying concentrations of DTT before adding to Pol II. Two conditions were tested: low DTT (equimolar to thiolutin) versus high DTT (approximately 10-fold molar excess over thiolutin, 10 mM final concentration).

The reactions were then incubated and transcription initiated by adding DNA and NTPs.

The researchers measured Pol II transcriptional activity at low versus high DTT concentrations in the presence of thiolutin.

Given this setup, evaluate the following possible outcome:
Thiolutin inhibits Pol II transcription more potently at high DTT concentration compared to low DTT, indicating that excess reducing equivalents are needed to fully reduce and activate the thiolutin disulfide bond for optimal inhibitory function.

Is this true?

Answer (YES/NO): NO